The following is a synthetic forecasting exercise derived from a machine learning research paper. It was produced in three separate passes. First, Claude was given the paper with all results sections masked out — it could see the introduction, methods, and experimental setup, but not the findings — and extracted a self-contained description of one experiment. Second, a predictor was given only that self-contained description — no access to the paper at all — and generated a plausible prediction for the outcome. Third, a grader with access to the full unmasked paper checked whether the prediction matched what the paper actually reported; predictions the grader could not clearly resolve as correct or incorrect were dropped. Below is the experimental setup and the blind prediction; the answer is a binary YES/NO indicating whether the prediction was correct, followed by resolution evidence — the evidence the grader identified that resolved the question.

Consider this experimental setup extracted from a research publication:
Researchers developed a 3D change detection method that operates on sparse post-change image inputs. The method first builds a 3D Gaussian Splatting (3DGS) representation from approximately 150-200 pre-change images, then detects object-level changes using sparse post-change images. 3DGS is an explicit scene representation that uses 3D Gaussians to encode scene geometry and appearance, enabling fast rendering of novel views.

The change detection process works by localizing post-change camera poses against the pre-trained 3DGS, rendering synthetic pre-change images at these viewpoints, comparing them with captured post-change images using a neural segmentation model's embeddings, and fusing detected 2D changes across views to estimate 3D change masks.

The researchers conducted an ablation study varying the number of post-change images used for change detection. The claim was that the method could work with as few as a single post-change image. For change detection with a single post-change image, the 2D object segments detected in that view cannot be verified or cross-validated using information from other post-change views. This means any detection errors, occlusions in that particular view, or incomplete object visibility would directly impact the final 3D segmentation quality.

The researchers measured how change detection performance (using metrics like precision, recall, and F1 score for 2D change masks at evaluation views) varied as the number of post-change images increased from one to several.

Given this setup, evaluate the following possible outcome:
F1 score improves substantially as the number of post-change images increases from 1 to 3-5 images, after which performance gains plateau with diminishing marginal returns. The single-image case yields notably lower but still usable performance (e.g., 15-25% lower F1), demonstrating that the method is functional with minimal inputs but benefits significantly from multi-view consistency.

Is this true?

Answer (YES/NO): NO